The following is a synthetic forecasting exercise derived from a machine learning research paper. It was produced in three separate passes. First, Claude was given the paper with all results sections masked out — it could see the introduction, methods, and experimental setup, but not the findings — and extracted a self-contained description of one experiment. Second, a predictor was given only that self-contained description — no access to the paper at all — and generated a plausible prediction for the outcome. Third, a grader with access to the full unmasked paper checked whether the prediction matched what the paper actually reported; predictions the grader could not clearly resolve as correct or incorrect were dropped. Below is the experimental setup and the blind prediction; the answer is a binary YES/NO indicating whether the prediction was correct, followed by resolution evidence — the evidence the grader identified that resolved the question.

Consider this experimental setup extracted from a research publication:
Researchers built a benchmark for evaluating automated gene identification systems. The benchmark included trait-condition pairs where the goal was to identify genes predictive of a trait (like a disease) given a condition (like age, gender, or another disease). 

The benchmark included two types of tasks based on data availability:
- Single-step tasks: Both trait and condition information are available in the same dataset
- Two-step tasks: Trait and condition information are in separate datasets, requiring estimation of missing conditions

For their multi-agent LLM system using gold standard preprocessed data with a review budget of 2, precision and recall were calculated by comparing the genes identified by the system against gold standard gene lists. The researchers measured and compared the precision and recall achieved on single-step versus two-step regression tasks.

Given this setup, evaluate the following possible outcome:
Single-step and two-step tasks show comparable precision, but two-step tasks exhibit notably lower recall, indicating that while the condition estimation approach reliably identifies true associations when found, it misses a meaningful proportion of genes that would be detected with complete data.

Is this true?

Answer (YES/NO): NO